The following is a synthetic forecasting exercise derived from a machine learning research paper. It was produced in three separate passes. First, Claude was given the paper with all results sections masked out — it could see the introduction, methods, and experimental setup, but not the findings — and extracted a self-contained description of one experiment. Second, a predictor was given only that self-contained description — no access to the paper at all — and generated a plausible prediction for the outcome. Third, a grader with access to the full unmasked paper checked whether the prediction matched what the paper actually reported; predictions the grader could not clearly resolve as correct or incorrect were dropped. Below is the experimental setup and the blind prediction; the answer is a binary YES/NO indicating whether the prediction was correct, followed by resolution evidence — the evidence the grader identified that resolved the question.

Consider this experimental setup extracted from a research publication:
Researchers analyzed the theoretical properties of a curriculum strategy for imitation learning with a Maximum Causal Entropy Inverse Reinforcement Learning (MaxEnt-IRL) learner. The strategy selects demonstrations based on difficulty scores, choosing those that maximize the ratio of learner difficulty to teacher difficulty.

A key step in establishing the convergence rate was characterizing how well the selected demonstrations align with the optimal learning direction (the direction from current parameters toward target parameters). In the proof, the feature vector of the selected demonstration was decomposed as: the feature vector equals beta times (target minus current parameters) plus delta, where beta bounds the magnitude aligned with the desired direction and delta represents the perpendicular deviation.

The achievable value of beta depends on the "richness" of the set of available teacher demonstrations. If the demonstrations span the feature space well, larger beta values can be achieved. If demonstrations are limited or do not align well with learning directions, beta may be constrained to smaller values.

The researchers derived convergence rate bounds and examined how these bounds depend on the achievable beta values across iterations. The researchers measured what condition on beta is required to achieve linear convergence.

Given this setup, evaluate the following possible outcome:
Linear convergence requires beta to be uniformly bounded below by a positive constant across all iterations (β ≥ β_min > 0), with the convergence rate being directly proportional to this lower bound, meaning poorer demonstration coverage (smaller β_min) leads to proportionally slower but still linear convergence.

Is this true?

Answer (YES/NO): YES